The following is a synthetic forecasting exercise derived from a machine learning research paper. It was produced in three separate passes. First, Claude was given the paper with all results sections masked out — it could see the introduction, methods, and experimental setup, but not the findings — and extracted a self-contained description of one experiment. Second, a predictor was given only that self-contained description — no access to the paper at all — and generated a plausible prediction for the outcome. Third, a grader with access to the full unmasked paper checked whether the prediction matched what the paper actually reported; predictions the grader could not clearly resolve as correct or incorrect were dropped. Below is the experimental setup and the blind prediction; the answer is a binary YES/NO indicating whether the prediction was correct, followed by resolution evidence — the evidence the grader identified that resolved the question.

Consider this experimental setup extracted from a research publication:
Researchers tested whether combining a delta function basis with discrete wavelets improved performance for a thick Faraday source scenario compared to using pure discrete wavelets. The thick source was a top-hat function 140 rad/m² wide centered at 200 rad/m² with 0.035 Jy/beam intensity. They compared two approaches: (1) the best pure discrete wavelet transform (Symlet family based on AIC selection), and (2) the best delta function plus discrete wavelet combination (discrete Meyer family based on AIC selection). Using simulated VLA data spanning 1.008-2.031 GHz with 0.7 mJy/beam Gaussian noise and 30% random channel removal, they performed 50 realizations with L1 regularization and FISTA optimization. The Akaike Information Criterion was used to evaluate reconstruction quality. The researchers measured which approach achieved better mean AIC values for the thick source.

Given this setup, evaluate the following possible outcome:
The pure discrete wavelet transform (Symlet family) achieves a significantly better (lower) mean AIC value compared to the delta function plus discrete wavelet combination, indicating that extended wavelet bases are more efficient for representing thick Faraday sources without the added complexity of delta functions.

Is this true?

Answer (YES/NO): NO